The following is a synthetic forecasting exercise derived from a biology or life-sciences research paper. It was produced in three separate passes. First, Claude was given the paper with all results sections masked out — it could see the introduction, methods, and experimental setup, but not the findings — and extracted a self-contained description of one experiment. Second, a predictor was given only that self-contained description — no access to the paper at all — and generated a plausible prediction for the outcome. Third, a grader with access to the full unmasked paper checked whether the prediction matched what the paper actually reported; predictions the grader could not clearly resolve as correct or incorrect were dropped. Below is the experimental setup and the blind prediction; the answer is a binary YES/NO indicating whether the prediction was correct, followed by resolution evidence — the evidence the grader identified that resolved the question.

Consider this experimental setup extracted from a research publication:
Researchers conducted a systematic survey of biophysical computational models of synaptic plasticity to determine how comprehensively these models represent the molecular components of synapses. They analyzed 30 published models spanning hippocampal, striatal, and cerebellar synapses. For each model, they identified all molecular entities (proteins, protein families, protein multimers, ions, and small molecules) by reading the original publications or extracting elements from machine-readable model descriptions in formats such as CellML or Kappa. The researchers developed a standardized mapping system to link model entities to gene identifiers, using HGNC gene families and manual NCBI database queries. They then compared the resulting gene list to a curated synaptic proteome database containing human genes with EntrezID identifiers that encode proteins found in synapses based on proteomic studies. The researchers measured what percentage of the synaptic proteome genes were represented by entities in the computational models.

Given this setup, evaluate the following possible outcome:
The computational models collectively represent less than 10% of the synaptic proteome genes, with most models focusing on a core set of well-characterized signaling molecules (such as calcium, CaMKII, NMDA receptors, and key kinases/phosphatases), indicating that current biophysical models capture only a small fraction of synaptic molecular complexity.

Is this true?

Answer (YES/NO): YES